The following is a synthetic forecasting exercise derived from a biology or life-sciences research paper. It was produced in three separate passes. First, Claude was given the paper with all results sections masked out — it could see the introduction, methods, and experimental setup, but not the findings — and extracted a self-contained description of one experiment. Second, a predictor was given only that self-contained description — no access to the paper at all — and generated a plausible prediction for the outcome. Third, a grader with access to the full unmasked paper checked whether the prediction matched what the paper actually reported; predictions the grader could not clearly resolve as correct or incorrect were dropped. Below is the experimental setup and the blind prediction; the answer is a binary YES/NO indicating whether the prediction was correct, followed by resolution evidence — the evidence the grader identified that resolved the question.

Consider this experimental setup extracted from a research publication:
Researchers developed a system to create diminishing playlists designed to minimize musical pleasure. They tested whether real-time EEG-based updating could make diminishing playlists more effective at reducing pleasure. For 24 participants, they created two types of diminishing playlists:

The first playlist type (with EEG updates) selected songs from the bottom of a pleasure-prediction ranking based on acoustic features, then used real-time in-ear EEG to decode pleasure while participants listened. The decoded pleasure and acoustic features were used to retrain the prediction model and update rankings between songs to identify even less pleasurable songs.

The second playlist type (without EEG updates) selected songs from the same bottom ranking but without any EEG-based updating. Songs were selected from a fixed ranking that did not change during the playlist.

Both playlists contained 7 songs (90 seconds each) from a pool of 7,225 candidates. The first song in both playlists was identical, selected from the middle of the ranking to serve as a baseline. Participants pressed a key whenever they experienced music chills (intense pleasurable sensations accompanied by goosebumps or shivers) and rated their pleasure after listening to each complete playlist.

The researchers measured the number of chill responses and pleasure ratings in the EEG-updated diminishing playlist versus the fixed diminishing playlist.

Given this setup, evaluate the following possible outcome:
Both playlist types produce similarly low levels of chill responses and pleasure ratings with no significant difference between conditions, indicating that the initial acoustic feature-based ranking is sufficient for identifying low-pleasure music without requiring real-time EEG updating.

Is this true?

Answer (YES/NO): YES